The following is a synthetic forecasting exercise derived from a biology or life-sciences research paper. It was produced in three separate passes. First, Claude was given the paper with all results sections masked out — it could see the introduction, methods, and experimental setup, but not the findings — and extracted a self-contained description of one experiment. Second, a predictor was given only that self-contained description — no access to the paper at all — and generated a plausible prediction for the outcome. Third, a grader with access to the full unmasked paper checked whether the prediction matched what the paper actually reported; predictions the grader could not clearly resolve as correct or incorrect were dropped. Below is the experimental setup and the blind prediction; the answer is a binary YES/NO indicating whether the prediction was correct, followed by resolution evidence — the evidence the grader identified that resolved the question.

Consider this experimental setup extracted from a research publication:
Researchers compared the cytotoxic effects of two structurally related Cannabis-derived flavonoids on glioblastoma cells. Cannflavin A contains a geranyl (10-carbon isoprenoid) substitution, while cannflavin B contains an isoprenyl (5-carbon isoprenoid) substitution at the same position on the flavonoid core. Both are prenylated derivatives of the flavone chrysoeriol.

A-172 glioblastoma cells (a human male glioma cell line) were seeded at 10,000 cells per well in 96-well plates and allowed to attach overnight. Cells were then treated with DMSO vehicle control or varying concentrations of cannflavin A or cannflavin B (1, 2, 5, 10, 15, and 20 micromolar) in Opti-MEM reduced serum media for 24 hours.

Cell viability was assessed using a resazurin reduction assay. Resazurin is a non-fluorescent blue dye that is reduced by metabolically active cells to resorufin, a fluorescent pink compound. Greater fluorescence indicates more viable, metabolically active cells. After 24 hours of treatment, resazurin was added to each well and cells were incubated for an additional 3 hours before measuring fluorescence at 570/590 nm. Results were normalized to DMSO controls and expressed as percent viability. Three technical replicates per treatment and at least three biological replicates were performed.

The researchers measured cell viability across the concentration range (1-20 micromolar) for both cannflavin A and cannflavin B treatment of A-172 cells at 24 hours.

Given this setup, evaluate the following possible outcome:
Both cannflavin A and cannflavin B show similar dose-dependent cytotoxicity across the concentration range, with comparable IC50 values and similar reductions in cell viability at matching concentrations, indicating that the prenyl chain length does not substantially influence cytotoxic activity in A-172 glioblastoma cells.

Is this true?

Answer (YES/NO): NO